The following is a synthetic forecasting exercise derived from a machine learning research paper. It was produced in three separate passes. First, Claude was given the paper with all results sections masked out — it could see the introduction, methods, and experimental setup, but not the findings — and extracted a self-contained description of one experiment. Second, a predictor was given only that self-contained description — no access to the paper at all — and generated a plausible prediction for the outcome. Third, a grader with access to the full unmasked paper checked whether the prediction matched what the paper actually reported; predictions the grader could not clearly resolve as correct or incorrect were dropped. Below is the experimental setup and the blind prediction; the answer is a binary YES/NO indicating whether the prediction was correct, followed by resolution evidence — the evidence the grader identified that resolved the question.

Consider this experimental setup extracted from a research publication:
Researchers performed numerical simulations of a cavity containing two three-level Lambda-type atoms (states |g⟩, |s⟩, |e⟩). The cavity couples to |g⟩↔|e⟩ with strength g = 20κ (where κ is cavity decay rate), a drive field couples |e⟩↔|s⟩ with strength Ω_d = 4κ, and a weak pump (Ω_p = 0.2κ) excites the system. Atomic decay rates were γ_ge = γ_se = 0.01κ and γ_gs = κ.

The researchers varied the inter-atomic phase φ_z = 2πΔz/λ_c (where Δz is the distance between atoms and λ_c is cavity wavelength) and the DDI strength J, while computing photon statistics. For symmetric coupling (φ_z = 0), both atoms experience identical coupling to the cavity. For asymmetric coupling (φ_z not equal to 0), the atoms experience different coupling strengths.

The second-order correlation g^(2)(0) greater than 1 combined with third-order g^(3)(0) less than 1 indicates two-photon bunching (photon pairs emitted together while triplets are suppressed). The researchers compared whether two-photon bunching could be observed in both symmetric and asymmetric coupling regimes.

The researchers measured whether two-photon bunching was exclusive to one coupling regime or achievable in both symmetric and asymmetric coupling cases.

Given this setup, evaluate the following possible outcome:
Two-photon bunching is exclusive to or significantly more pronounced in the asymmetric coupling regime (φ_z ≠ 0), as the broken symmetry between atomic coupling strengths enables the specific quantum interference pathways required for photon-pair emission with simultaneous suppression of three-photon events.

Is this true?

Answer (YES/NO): NO